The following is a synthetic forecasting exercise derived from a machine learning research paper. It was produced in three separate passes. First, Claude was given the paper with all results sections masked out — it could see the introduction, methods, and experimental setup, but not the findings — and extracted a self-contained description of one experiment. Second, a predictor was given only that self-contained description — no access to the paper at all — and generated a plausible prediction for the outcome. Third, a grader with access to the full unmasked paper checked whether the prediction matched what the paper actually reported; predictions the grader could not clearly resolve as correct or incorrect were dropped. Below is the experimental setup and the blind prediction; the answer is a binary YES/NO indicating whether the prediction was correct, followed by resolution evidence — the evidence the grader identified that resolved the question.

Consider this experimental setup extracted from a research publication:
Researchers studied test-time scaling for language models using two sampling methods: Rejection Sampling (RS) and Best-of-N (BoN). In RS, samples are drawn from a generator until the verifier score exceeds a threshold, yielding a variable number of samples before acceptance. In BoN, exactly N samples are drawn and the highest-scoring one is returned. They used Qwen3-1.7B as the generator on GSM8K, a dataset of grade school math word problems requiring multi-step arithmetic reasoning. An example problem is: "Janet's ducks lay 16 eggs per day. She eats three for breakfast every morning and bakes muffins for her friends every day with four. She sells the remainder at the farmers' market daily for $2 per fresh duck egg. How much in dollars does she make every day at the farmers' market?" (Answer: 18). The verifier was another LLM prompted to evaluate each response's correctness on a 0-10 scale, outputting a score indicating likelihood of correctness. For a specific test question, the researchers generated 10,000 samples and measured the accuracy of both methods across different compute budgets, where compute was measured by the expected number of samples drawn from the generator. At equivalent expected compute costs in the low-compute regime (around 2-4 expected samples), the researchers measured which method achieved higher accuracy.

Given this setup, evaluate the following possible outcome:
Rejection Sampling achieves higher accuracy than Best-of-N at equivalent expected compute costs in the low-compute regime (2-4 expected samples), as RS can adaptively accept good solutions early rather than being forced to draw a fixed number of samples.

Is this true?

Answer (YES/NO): YES